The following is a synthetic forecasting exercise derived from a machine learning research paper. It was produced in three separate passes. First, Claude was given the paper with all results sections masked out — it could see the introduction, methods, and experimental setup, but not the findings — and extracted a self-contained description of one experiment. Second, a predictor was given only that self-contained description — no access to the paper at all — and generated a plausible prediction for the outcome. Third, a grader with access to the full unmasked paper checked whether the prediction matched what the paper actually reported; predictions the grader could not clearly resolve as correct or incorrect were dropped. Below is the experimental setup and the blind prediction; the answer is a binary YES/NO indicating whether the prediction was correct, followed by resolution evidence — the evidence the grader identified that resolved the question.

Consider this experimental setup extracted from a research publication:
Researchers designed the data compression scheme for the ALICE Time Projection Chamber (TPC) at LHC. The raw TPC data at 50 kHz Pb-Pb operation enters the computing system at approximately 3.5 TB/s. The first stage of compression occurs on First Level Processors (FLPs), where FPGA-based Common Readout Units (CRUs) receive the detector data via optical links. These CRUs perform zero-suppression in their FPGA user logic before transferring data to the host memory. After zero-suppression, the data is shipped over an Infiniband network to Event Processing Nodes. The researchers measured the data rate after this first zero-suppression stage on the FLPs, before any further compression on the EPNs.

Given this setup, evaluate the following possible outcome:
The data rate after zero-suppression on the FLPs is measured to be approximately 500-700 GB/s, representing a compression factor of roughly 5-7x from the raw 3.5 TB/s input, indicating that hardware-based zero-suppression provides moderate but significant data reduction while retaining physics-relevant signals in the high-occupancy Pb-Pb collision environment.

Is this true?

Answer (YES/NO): YES